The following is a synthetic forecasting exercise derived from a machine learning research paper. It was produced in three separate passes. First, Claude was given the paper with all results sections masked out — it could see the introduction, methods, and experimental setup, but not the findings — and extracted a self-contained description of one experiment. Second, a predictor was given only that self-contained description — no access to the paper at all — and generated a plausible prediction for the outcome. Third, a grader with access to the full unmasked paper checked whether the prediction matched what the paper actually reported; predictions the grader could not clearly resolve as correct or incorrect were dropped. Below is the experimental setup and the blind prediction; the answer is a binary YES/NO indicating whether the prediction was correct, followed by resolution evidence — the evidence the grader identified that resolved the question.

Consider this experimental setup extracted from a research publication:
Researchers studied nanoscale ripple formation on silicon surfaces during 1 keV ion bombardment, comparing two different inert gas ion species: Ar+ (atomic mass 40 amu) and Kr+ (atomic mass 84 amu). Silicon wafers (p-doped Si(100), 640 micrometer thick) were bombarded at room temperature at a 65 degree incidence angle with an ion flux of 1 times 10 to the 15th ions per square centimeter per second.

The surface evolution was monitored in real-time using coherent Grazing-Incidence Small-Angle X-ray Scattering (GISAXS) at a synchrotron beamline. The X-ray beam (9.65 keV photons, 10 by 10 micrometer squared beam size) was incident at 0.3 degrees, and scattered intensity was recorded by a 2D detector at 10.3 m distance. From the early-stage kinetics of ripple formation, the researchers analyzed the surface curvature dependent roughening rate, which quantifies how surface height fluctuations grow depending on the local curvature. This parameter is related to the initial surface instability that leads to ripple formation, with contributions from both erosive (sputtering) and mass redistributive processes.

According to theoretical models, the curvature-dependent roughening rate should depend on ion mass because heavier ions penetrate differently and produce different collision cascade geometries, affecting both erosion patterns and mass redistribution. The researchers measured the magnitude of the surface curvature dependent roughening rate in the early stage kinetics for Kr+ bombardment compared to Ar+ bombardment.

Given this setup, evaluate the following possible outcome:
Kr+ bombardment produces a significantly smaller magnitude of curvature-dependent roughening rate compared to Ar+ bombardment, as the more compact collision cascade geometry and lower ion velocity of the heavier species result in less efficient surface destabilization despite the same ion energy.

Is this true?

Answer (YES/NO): NO